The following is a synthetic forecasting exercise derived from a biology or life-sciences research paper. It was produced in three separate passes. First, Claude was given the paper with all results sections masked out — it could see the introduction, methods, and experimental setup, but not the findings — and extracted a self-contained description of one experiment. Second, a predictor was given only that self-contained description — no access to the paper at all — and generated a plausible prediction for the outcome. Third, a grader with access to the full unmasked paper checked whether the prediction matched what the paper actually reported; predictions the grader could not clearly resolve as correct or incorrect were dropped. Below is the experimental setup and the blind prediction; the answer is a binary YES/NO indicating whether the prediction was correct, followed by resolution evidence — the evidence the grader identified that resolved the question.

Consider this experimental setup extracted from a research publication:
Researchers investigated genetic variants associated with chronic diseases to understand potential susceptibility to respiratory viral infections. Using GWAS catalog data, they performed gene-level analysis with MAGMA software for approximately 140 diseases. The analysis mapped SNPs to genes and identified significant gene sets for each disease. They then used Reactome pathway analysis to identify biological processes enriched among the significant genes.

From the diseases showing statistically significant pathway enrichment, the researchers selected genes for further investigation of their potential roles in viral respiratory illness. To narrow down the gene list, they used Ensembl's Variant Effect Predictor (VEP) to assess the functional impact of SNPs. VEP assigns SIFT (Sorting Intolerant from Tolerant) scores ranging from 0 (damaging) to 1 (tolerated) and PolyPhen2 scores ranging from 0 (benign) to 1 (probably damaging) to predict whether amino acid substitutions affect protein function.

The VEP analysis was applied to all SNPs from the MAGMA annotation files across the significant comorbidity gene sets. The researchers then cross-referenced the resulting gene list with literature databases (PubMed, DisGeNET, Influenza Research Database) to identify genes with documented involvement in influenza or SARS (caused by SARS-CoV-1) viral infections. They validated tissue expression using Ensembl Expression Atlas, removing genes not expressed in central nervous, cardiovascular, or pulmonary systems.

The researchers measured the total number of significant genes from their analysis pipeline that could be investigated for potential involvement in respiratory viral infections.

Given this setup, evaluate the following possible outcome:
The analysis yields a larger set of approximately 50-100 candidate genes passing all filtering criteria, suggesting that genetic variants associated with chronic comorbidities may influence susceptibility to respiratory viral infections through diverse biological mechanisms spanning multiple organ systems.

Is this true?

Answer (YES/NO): YES